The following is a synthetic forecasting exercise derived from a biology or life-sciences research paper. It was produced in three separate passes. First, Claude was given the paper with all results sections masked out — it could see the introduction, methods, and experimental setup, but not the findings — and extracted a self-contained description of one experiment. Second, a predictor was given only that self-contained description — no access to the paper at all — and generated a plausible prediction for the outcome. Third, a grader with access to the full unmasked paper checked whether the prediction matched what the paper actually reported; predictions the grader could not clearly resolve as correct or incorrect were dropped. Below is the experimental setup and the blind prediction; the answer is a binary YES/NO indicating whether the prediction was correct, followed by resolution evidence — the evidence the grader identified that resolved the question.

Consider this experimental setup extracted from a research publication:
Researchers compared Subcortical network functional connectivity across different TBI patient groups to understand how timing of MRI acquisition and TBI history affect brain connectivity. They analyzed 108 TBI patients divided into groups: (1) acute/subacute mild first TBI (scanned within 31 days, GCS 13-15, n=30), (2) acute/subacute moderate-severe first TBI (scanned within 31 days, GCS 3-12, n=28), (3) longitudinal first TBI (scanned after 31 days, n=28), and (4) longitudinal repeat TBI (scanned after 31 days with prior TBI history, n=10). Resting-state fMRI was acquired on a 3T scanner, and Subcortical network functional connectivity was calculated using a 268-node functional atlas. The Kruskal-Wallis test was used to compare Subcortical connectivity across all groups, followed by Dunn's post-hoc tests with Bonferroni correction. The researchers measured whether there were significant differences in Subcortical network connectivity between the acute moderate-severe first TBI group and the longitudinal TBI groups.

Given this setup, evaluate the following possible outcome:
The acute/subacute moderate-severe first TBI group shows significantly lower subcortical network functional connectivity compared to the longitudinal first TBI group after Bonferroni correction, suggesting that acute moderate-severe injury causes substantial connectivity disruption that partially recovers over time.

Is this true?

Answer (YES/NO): NO